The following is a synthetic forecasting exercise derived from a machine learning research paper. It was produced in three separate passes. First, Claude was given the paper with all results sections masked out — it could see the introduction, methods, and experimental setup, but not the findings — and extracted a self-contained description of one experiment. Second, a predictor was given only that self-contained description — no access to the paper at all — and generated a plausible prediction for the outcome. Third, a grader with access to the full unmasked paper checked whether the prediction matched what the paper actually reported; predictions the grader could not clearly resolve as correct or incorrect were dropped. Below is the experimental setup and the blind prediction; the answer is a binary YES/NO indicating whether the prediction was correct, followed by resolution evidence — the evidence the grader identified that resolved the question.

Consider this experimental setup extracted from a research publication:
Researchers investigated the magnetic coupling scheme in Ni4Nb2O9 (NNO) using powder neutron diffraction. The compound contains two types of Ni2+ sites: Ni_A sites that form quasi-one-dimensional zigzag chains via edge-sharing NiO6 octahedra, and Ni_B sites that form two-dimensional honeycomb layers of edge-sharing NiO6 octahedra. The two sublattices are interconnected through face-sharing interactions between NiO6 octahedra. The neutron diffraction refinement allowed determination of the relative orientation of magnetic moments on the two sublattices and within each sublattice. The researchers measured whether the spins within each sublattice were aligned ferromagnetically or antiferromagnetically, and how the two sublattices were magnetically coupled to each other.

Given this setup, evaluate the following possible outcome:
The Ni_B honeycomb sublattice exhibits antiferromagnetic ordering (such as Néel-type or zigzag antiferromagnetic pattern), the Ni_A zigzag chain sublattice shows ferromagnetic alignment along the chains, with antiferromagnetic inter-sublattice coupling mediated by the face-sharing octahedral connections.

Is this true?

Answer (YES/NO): NO